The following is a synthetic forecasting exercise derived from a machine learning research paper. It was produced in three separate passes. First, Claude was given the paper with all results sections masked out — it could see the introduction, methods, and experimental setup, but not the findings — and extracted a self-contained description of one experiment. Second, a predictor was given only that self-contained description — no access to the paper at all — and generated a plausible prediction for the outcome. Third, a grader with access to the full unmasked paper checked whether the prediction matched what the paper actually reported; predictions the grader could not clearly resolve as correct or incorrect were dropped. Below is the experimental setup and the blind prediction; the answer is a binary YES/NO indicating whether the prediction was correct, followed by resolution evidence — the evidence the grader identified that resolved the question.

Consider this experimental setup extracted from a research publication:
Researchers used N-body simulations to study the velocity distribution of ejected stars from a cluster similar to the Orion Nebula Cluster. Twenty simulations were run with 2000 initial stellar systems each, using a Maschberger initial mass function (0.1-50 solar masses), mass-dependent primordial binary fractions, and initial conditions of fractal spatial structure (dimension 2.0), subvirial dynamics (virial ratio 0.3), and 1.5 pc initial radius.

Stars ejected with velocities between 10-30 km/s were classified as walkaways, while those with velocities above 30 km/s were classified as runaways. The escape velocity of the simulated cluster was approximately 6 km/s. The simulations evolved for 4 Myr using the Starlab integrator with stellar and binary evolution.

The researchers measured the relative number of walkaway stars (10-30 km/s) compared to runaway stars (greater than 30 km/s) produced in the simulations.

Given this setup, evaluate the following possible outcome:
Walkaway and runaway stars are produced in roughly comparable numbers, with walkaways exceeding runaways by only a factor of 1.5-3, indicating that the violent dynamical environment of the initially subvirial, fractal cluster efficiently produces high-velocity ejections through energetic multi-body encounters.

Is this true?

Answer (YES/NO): YES